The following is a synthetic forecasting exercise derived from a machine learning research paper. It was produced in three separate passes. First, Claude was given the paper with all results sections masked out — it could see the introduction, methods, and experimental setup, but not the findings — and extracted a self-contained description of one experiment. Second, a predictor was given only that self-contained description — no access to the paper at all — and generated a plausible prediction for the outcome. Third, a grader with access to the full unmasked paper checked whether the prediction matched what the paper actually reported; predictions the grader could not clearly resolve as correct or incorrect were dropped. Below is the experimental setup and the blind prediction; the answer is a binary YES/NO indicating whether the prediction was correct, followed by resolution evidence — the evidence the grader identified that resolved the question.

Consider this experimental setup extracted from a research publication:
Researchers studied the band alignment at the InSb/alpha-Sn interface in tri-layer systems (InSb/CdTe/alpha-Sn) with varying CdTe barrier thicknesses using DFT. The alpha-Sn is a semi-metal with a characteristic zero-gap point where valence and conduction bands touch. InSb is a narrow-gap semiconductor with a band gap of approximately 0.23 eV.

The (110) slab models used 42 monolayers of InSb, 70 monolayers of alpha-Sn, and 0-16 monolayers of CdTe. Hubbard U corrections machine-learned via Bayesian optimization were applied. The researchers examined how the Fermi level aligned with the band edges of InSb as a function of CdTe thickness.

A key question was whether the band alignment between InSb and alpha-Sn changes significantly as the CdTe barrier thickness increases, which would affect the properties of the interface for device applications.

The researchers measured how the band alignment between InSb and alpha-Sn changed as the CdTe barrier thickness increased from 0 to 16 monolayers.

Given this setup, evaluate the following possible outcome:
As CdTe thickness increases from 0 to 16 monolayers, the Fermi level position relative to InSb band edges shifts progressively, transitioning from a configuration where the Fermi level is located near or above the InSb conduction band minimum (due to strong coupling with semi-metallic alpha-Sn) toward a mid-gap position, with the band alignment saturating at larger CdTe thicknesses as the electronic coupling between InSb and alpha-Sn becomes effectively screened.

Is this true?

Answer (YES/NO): NO